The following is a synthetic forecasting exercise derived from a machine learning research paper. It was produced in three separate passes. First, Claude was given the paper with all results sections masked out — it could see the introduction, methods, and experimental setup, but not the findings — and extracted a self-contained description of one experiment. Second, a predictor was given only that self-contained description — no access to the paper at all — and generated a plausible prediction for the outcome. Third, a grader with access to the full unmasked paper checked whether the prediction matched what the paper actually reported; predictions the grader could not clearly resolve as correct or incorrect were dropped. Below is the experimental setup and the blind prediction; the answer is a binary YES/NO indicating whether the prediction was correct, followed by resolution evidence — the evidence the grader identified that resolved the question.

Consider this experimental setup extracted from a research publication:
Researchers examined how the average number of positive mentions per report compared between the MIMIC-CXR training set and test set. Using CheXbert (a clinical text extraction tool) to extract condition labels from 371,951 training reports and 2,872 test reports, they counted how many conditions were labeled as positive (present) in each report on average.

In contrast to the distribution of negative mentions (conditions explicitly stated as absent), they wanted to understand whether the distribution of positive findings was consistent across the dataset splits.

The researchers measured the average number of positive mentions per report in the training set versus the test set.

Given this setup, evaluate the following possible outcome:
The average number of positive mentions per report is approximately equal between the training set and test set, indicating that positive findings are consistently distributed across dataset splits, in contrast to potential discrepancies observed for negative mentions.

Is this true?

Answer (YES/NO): YES